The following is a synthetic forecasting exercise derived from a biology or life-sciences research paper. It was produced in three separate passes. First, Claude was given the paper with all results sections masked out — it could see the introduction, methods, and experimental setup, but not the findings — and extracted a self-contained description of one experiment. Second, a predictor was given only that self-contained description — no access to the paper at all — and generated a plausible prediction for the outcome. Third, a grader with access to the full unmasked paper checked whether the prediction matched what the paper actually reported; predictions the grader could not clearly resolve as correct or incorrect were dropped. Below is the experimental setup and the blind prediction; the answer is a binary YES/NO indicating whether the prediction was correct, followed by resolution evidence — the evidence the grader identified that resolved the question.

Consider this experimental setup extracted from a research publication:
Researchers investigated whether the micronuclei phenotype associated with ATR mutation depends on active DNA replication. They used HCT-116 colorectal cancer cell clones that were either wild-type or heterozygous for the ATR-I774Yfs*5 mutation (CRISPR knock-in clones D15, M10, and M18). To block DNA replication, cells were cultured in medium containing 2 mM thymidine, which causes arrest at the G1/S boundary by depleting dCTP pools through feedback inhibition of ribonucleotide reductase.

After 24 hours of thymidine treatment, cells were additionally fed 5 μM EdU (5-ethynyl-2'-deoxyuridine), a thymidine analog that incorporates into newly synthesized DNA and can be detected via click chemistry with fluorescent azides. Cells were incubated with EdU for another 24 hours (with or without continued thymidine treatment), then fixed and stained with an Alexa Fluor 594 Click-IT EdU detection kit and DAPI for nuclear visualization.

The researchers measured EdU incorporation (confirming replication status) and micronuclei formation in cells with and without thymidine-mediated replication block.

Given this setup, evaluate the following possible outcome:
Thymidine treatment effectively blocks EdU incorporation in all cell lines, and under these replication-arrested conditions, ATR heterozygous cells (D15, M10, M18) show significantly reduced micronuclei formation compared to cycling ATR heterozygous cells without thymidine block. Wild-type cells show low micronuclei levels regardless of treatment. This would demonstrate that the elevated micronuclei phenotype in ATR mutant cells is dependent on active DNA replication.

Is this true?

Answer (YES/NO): NO